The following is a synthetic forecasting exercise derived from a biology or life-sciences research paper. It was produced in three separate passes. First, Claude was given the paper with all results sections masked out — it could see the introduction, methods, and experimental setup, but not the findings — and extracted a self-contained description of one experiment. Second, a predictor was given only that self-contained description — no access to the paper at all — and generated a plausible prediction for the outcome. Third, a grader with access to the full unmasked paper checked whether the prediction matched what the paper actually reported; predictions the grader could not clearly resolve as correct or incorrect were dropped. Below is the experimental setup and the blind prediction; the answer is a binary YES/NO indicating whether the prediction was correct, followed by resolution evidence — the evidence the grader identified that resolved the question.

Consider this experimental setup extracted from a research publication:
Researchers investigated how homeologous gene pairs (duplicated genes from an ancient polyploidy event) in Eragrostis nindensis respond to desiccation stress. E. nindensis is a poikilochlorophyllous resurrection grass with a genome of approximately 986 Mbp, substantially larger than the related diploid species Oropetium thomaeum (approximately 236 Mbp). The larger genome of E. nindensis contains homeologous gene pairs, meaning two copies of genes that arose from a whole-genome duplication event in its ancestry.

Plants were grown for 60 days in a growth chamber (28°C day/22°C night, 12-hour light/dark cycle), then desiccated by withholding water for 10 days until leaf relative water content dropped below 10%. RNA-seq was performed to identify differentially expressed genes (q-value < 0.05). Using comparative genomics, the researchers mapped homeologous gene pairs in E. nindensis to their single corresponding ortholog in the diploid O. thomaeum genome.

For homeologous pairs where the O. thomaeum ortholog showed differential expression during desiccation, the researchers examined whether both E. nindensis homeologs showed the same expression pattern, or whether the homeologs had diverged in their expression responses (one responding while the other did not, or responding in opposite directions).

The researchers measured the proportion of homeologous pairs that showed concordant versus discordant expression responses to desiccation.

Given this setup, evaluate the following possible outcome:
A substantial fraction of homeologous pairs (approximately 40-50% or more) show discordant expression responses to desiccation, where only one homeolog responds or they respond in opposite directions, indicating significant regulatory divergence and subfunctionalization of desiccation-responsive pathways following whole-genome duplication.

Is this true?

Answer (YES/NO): YES